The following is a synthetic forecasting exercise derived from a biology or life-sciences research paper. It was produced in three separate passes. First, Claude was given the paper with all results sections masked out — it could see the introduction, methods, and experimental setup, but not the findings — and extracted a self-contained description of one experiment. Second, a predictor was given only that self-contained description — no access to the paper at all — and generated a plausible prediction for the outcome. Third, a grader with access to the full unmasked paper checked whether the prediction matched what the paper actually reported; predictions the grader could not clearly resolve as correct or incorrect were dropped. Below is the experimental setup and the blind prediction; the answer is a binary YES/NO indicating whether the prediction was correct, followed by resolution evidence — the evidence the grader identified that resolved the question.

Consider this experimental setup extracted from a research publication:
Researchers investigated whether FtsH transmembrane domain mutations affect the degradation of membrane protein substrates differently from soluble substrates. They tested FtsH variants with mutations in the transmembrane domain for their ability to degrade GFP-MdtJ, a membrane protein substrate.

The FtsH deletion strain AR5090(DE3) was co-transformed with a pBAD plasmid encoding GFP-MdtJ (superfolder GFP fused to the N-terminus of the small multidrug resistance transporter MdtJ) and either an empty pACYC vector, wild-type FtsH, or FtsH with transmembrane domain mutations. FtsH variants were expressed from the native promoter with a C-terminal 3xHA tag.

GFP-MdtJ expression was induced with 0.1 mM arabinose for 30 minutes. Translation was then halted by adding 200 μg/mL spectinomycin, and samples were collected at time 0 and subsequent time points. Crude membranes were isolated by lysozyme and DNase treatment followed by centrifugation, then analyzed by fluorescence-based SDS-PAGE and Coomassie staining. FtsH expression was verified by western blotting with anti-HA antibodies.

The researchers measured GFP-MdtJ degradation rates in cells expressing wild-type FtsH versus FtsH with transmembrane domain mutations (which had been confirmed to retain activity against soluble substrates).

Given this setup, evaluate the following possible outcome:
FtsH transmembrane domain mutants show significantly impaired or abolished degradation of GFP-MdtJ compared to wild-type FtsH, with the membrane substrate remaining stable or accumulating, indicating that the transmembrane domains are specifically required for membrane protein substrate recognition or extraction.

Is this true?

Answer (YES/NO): YES